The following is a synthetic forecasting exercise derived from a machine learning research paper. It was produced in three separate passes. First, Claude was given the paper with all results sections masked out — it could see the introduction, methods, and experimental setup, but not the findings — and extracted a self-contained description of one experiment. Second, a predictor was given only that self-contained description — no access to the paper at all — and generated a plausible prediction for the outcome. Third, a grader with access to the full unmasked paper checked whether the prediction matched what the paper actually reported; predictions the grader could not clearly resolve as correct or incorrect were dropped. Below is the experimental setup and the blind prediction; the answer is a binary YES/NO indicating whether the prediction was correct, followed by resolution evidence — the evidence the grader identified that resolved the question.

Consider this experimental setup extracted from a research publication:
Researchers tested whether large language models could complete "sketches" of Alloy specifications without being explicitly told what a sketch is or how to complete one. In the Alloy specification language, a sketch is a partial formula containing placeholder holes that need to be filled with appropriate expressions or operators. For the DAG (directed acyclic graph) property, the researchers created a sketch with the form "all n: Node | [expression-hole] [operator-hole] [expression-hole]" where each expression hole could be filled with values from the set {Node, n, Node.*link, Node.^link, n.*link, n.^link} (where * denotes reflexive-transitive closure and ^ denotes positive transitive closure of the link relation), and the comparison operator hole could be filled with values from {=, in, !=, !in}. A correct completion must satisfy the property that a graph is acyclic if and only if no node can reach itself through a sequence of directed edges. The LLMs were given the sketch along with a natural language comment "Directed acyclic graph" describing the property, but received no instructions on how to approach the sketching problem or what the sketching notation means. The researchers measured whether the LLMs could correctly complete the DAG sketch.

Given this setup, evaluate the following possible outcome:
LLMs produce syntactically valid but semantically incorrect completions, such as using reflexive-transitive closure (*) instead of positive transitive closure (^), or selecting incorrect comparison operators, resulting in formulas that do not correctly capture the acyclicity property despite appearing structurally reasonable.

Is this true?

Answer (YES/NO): NO